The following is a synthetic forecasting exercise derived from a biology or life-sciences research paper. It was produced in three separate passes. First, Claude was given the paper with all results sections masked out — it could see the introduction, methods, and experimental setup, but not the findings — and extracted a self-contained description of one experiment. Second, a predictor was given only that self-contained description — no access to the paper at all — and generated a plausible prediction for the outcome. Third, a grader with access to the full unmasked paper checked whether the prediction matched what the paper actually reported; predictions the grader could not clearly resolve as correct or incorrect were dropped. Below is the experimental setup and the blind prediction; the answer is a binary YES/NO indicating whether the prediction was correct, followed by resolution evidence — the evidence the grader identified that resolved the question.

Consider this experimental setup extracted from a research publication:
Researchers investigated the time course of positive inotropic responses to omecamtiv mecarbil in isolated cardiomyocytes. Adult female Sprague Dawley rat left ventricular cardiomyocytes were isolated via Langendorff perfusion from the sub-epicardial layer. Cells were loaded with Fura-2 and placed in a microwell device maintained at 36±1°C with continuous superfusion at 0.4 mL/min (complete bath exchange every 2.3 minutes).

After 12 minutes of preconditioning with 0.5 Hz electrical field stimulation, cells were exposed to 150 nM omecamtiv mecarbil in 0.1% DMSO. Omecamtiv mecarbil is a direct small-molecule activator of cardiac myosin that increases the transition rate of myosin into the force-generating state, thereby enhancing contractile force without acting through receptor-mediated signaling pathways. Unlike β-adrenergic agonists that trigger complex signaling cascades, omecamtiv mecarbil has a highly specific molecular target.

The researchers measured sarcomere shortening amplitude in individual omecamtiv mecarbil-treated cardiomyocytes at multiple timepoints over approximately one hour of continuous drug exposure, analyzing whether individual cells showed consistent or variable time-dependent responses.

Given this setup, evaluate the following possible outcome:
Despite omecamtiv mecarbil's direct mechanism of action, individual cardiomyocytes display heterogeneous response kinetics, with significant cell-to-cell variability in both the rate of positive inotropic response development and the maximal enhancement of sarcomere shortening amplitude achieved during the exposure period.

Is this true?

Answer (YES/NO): NO